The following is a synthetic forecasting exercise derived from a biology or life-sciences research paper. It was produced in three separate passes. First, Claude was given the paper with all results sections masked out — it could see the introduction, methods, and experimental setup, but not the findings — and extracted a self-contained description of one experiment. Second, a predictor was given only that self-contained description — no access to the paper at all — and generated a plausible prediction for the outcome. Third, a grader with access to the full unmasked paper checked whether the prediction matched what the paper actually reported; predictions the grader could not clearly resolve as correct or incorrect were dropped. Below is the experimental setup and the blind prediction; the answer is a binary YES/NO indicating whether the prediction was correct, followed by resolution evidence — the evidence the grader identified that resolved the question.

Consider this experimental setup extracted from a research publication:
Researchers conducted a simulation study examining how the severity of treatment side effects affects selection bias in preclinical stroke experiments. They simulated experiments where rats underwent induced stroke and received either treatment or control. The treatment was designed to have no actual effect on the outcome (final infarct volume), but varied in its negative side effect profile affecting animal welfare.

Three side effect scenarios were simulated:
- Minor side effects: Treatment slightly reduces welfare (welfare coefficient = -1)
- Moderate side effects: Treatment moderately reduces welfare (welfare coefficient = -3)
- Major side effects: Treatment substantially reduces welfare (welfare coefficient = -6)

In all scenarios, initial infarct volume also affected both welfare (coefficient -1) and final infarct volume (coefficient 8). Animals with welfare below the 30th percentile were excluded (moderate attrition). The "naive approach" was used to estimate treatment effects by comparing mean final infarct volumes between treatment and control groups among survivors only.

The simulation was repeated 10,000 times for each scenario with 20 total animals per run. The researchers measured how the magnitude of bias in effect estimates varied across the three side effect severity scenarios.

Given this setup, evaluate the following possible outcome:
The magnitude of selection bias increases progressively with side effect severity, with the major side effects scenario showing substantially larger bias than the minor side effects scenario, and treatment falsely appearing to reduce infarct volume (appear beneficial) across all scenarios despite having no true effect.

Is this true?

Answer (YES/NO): YES